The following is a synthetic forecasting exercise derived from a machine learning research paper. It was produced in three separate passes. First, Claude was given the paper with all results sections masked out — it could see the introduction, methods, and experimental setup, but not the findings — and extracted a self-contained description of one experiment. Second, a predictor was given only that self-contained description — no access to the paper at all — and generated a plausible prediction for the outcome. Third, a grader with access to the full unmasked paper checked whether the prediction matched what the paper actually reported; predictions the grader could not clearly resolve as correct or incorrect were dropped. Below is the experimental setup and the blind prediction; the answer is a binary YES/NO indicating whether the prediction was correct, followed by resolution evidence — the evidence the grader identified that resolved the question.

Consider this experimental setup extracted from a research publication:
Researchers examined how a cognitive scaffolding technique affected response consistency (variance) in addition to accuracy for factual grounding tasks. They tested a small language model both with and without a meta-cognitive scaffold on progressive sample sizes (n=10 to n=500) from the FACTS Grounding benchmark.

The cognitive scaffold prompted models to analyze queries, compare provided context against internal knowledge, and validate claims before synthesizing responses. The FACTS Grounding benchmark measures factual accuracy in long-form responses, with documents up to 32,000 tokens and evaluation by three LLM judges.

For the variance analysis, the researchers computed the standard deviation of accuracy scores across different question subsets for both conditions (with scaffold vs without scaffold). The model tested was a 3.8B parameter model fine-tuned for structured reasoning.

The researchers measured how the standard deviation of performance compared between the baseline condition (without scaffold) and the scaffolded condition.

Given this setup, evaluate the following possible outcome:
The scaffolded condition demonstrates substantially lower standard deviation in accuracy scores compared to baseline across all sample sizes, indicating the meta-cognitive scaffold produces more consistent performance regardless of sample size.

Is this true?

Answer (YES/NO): YES